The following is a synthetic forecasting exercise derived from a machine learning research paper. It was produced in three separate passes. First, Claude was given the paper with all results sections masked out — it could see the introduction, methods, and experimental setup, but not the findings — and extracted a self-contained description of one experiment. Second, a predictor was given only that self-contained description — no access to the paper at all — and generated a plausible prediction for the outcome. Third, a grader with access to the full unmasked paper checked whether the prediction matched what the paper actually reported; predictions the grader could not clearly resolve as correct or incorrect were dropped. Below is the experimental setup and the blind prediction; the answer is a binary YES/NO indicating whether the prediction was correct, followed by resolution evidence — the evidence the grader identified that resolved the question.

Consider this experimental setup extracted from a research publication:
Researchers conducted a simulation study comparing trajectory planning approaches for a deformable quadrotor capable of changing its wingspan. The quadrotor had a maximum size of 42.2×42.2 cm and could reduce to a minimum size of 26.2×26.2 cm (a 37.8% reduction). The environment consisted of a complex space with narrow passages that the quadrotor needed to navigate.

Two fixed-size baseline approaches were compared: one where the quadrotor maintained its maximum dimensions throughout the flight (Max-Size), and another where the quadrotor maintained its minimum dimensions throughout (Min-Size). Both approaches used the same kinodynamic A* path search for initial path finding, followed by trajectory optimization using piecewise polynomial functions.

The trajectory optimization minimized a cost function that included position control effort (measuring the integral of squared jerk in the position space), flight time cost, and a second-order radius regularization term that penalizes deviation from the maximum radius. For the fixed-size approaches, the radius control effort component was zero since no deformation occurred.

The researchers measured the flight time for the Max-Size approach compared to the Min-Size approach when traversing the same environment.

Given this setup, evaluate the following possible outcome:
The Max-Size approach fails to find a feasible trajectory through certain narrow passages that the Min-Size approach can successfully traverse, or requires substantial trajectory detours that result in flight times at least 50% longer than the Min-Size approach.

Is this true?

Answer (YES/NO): NO